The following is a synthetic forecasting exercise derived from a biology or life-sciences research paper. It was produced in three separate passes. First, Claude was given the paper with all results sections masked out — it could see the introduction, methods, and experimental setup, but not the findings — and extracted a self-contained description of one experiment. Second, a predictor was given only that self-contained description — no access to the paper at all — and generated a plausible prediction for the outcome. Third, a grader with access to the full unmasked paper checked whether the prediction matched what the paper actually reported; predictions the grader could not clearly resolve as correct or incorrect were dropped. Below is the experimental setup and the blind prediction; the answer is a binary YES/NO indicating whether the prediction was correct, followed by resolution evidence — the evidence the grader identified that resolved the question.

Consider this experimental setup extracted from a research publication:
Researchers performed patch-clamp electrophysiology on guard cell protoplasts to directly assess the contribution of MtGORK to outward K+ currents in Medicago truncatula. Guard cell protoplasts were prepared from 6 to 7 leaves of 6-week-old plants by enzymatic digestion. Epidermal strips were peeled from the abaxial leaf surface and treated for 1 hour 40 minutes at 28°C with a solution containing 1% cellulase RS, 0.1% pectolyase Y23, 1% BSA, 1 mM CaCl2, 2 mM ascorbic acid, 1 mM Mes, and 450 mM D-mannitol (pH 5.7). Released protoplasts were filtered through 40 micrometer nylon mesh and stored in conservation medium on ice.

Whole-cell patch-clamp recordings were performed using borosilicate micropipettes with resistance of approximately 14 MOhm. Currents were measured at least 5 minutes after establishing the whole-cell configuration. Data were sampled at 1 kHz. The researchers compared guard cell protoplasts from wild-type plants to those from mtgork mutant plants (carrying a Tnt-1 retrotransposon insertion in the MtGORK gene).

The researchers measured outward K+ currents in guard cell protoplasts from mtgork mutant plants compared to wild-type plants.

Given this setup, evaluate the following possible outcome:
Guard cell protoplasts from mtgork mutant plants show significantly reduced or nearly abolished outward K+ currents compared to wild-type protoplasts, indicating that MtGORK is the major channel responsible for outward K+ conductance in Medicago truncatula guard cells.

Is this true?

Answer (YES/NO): YES